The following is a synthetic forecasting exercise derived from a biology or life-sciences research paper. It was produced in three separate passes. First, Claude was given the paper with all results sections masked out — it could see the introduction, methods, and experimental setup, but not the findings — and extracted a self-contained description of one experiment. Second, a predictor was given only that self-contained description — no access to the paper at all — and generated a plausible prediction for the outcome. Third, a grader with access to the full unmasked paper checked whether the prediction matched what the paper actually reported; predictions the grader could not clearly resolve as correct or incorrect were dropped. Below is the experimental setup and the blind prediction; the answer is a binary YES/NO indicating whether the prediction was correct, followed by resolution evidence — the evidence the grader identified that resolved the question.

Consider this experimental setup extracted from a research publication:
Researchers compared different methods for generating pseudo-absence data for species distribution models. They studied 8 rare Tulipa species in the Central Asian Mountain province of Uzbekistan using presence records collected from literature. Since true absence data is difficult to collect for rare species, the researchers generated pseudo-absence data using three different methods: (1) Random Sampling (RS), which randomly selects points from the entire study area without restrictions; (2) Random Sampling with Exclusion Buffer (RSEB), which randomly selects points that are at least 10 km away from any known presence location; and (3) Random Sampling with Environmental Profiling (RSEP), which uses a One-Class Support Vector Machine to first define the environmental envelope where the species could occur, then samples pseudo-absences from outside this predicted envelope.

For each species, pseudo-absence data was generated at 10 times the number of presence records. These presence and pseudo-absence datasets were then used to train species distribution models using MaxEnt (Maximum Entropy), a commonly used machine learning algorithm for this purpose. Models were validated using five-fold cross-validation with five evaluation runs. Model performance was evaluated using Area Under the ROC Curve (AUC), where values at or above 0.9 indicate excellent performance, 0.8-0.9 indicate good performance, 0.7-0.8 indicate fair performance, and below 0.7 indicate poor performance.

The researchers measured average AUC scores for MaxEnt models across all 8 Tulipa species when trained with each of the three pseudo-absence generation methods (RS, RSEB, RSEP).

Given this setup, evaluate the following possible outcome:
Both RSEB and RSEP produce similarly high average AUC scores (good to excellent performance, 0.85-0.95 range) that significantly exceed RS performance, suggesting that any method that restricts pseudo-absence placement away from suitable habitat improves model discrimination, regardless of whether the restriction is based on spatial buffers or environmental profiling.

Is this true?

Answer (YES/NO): NO